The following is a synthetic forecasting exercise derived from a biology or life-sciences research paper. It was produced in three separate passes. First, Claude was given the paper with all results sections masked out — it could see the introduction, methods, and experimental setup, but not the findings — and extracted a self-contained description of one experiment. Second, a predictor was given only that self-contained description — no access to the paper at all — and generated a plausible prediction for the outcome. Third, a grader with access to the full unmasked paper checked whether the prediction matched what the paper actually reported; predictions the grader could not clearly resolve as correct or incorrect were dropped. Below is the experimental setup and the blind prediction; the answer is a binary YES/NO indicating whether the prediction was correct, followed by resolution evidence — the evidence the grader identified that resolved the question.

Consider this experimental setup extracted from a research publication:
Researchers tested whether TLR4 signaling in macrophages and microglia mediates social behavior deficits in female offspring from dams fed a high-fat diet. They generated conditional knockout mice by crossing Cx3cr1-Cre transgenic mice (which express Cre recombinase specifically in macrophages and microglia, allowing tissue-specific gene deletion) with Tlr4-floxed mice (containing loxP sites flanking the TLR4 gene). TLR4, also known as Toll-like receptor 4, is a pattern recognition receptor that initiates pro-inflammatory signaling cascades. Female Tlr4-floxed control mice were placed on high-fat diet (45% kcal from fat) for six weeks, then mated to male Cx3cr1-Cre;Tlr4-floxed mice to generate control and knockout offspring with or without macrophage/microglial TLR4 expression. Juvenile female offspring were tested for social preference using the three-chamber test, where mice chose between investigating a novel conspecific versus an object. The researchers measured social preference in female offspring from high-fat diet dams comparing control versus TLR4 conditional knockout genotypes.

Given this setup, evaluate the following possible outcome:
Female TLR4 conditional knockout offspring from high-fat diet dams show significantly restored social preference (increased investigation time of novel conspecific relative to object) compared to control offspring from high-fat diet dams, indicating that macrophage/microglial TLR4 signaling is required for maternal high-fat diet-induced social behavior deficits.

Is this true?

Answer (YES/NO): YES